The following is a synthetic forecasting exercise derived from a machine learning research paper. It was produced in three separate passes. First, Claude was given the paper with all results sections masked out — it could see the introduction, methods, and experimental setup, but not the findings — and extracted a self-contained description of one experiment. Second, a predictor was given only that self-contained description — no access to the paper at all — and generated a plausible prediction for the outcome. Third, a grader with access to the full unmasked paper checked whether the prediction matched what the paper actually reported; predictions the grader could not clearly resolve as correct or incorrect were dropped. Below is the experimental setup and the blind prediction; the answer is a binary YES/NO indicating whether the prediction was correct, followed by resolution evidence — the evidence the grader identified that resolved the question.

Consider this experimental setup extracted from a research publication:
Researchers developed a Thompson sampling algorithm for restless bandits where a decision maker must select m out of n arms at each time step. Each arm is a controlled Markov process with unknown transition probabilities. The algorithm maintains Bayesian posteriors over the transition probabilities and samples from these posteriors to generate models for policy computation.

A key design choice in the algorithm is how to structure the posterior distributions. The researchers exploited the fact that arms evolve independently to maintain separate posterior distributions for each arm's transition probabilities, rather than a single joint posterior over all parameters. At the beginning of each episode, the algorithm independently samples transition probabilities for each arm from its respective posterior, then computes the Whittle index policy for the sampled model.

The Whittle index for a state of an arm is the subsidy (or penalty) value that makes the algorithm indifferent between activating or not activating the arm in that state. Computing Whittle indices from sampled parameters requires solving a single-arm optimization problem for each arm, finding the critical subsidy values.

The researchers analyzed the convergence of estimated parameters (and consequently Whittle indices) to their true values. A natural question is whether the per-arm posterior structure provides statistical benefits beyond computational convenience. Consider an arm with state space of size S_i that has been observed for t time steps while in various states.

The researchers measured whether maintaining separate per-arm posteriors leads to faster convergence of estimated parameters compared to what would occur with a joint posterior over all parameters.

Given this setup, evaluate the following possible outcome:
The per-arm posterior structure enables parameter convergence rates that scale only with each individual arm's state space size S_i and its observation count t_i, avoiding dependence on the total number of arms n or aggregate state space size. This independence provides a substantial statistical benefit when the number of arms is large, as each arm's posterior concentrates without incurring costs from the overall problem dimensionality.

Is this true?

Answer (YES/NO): NO